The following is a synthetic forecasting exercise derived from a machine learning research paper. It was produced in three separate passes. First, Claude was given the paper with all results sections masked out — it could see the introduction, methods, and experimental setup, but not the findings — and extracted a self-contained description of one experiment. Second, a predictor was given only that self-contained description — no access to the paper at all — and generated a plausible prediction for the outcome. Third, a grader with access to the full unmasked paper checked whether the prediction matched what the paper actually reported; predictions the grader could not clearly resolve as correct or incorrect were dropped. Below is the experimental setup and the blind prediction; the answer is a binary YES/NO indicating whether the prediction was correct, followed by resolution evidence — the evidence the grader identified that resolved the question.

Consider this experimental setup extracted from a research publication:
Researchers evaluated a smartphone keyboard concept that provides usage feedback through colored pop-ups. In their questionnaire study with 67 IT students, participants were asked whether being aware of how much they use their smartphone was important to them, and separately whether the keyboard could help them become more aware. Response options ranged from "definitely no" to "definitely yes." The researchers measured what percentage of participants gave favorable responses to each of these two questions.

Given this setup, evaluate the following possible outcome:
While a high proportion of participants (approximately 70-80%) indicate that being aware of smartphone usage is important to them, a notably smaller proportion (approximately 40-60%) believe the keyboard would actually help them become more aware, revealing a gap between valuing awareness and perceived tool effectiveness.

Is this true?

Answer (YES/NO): NO